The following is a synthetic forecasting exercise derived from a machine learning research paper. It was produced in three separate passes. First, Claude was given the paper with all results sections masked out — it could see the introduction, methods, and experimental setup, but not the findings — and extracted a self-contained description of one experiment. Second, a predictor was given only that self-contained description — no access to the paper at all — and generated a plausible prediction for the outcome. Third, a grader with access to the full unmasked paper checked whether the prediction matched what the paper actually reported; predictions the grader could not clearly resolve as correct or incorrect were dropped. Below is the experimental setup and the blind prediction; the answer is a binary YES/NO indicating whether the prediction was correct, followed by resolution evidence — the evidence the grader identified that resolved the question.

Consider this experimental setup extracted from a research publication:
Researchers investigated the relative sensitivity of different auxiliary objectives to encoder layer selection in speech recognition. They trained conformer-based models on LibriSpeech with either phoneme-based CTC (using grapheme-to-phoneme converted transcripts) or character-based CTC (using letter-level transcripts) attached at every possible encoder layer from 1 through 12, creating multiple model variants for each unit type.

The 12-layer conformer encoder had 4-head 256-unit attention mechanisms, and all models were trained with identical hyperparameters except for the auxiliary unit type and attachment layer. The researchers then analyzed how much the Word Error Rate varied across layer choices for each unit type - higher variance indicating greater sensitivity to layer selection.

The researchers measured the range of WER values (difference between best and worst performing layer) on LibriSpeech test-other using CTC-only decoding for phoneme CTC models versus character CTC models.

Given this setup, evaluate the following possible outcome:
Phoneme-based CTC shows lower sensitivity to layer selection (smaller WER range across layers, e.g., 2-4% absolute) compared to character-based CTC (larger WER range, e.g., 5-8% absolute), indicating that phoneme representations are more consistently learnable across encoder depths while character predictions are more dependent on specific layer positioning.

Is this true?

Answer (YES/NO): NO